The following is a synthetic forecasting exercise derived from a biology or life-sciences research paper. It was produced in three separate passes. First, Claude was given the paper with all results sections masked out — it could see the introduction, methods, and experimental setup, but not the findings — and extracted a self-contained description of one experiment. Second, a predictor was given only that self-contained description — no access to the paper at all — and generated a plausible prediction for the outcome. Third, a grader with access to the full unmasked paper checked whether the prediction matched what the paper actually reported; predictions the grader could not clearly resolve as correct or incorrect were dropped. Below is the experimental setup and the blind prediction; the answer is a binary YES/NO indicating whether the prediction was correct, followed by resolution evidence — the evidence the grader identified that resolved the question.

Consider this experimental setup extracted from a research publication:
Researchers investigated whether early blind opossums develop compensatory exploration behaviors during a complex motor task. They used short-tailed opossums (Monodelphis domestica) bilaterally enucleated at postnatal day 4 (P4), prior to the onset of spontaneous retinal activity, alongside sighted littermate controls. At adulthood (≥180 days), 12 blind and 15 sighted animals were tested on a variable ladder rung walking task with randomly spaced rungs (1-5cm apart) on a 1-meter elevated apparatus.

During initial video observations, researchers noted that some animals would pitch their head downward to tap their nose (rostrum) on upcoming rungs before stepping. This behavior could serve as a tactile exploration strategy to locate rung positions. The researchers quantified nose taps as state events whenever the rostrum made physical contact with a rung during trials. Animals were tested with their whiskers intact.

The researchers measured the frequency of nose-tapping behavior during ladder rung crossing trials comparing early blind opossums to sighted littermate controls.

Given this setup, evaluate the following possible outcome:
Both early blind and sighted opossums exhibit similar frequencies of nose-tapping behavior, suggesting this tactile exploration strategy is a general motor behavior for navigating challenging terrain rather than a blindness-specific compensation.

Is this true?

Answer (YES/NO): YES